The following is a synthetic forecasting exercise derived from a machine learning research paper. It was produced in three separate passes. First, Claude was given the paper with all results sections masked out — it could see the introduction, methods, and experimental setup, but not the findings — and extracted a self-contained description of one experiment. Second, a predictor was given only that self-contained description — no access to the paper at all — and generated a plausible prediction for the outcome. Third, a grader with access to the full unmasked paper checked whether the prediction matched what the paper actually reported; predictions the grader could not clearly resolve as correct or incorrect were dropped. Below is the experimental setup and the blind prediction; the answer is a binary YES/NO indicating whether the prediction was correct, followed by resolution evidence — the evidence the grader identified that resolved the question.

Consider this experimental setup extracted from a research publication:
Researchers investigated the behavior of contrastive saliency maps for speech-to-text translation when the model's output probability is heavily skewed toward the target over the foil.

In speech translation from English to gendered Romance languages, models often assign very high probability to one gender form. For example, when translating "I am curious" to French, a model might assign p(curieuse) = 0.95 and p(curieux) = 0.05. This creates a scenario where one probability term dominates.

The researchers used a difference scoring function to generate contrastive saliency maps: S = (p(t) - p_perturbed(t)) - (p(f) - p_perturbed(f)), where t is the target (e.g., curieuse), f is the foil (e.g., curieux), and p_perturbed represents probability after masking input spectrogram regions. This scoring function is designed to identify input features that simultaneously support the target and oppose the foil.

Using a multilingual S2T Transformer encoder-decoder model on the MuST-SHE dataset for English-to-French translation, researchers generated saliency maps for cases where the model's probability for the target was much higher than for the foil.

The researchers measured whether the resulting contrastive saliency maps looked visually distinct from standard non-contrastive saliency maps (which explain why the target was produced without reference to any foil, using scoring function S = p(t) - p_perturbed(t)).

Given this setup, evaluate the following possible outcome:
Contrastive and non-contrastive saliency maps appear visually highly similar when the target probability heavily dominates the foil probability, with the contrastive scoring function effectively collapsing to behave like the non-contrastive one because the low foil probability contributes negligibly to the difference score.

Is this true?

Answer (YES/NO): YES